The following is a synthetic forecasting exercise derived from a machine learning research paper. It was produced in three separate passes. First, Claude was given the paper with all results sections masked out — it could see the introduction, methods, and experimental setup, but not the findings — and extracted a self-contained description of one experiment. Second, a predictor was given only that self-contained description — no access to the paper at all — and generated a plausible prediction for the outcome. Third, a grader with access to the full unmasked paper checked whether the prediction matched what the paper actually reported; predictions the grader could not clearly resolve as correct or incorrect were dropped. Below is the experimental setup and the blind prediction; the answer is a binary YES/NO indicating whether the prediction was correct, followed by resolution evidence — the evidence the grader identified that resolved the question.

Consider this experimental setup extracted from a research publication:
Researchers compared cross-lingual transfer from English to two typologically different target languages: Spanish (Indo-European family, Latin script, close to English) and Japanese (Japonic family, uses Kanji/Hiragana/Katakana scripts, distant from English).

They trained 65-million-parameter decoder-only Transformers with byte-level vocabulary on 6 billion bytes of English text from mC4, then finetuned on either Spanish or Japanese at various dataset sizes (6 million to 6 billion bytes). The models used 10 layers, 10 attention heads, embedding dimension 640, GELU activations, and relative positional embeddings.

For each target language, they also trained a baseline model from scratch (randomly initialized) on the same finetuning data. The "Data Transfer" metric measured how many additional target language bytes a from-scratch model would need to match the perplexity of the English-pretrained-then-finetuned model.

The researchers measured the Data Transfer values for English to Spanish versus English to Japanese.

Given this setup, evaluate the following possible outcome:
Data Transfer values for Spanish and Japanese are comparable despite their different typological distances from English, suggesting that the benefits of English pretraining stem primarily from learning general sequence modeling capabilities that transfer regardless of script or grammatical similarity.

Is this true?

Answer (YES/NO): NO